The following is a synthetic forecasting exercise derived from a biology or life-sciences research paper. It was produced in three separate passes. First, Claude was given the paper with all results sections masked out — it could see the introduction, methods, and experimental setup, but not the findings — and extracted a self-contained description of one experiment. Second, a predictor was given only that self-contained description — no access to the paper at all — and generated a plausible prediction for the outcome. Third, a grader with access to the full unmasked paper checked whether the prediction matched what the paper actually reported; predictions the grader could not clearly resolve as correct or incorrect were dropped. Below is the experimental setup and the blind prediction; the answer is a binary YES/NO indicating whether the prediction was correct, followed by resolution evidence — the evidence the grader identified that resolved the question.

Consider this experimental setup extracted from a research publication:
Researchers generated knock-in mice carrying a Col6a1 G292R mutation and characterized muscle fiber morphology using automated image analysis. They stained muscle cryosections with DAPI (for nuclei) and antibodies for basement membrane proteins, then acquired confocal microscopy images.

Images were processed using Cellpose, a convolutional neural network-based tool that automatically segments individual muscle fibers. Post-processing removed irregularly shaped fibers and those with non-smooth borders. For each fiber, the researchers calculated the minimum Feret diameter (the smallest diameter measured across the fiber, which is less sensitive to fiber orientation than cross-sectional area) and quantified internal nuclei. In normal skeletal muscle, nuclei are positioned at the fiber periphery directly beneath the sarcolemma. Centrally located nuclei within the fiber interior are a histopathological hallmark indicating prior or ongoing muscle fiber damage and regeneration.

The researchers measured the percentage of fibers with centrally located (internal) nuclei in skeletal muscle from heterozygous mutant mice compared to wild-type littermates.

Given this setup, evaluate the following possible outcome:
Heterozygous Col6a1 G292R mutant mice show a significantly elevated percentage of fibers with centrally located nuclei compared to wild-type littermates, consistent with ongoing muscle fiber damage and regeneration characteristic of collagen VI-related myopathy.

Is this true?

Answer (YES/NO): NO